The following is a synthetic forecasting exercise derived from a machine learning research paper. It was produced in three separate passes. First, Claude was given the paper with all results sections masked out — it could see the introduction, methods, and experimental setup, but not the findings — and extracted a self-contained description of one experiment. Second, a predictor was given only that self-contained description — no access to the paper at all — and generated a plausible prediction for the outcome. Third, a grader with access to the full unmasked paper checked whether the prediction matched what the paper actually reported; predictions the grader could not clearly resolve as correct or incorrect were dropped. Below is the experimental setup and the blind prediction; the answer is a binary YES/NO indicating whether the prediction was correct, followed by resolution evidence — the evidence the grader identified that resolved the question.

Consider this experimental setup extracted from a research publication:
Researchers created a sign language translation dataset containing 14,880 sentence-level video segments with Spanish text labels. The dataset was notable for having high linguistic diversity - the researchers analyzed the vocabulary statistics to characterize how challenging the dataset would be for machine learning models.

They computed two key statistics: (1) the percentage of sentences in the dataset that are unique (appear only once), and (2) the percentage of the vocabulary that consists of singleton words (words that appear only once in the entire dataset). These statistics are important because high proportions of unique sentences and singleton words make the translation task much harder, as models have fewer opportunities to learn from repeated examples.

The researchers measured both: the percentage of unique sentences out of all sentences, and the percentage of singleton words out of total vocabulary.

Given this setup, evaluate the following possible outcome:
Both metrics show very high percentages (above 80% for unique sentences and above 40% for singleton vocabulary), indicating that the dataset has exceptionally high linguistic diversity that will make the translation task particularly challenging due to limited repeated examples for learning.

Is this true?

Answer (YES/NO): YES